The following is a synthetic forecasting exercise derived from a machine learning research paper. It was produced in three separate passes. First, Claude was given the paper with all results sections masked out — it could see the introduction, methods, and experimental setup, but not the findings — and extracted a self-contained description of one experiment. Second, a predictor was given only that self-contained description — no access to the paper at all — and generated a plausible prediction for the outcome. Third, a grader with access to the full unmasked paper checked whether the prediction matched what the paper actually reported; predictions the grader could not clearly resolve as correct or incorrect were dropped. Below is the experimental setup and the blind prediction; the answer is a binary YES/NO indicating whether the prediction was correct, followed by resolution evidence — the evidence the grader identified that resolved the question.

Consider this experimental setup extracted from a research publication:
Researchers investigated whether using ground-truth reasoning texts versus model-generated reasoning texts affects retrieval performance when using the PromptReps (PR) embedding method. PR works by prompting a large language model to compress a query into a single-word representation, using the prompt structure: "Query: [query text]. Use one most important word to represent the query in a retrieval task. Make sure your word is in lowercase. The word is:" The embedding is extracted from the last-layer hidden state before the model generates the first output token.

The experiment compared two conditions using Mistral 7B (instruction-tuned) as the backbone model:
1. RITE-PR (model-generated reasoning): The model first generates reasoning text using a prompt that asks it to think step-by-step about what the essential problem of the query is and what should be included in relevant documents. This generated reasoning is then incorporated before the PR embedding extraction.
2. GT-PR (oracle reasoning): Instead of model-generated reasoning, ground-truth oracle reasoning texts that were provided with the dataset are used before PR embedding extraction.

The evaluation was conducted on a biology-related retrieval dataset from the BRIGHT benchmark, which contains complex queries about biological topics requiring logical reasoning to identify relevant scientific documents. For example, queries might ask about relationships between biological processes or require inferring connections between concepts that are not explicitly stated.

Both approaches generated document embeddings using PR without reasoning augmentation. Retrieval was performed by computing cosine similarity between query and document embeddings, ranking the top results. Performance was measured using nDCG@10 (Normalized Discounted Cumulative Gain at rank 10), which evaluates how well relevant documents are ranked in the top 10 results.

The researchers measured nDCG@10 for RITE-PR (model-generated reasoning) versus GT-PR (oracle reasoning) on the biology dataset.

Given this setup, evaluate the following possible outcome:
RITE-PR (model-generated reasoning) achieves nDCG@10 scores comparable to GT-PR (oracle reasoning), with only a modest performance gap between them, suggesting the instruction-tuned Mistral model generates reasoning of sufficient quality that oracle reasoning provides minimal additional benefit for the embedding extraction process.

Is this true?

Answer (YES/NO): NO